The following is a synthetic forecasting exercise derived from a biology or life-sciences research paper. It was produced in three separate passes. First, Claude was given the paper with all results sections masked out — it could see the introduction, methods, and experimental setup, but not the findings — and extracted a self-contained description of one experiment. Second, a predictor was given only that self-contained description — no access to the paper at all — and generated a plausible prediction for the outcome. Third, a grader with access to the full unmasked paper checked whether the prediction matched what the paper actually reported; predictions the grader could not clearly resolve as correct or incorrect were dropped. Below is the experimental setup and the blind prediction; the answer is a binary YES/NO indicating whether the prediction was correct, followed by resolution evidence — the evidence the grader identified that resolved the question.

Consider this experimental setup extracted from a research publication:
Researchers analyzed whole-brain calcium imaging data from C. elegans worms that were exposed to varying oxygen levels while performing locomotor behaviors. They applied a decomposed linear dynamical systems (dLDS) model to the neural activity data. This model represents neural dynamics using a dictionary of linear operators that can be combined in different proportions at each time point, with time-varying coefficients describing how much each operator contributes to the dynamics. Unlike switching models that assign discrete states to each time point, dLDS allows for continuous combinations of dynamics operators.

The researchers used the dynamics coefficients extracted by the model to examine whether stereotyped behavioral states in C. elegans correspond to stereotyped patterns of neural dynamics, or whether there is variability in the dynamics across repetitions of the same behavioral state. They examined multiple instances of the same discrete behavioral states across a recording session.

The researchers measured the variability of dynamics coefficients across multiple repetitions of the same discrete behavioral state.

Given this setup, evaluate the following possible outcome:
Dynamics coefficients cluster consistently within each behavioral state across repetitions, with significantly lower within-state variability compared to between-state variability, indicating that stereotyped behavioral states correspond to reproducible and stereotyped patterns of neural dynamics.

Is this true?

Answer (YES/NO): NO